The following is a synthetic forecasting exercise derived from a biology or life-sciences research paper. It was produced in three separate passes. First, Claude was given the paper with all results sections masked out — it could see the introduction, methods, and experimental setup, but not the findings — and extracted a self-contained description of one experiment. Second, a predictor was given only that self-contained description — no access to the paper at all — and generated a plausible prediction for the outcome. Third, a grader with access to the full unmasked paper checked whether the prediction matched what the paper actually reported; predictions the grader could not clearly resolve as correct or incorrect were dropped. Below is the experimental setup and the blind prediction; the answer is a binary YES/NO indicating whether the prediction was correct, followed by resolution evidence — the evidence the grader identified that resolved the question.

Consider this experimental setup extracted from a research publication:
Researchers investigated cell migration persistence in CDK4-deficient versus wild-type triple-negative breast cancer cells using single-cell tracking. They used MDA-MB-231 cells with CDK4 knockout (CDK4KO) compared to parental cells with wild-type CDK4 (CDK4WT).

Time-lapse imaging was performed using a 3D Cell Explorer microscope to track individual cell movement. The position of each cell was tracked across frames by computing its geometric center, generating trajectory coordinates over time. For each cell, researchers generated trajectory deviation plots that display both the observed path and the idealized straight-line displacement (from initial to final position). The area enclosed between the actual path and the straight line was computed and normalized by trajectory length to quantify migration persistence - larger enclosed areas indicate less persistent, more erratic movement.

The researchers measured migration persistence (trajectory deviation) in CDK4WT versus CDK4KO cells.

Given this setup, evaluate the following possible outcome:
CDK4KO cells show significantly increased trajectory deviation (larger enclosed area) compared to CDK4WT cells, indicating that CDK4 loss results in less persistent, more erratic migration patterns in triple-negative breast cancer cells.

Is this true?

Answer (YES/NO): YES